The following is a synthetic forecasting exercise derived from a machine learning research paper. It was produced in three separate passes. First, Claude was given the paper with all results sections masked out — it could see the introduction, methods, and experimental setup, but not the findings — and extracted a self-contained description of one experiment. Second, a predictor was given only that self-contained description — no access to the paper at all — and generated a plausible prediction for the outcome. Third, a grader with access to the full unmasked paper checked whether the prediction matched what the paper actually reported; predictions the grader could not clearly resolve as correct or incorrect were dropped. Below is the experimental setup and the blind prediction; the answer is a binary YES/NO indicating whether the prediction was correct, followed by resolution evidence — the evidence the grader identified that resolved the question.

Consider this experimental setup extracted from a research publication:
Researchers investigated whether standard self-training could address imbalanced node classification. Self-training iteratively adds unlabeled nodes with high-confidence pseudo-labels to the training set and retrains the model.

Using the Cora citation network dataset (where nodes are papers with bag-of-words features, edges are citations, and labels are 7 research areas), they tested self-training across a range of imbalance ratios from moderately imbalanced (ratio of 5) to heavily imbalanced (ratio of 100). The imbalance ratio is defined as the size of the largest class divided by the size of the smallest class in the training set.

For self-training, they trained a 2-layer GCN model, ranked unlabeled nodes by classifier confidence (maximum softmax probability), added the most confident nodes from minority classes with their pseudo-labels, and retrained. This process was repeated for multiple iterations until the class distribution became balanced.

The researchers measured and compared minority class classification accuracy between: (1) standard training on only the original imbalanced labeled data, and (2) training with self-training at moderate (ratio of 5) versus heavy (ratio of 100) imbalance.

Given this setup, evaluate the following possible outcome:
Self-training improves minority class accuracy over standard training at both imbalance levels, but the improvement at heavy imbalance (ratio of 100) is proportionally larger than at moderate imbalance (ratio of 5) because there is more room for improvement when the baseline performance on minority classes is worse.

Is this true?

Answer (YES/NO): NO